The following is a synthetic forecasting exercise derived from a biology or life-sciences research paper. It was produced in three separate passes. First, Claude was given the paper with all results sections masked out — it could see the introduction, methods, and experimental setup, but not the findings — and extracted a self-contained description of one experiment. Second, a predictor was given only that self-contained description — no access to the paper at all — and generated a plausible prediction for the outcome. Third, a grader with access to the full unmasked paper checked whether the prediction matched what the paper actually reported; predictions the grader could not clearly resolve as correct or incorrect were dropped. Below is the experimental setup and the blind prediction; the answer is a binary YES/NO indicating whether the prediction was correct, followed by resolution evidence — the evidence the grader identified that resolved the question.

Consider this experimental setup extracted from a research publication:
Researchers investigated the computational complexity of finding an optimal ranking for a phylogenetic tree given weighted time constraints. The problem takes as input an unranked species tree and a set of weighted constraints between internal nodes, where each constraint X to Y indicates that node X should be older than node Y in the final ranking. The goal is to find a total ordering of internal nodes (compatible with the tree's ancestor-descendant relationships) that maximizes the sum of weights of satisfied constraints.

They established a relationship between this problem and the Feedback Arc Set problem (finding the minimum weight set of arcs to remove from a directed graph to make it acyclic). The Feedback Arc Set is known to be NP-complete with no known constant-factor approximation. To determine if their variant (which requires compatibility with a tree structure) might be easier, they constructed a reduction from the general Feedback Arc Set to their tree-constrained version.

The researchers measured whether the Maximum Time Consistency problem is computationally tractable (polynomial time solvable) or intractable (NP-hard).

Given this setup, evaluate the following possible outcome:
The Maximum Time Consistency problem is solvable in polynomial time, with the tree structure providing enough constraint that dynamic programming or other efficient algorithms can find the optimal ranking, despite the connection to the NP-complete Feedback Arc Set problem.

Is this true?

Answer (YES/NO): NO